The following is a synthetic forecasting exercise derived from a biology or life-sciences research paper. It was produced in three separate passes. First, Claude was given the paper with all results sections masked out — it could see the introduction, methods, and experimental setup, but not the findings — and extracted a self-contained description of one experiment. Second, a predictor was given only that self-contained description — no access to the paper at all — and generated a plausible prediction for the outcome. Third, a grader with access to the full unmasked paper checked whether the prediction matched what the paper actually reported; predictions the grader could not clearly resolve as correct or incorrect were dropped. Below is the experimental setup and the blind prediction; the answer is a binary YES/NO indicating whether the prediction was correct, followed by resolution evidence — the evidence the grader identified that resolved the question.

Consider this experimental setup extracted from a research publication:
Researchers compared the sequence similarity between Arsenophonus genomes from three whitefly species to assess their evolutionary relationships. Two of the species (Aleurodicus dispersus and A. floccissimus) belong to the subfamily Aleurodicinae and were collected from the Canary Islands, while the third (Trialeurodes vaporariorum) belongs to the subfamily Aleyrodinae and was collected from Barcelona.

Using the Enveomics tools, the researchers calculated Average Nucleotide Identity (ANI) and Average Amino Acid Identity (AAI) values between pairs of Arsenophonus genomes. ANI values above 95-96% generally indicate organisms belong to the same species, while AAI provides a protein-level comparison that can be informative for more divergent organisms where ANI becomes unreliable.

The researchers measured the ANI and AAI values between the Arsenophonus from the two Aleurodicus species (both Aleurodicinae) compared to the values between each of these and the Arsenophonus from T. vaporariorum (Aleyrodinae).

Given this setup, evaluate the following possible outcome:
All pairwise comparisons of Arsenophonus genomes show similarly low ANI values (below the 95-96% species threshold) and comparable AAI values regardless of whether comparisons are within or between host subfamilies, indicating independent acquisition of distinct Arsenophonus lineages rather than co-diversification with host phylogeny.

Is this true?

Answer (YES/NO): NO